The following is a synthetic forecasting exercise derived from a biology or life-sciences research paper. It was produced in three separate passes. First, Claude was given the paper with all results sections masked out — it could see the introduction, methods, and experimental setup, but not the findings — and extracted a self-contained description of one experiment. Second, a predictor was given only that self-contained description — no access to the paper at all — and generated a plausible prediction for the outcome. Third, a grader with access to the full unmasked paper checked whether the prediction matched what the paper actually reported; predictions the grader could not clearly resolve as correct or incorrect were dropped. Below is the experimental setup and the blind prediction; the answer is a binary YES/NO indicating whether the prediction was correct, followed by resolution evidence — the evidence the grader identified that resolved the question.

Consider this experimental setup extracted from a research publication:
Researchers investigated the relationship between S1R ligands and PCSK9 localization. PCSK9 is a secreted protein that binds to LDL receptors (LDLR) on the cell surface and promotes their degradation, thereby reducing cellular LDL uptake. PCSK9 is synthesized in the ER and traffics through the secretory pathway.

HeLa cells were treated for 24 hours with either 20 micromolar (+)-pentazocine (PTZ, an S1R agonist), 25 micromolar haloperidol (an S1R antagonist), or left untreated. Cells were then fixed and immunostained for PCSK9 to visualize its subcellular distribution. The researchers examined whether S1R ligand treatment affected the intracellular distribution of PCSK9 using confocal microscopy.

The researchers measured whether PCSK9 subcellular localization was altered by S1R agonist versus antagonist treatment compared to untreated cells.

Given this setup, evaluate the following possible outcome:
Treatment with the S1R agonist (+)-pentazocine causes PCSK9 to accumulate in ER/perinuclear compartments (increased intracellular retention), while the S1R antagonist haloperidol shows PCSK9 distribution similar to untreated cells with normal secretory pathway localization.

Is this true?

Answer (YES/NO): NO